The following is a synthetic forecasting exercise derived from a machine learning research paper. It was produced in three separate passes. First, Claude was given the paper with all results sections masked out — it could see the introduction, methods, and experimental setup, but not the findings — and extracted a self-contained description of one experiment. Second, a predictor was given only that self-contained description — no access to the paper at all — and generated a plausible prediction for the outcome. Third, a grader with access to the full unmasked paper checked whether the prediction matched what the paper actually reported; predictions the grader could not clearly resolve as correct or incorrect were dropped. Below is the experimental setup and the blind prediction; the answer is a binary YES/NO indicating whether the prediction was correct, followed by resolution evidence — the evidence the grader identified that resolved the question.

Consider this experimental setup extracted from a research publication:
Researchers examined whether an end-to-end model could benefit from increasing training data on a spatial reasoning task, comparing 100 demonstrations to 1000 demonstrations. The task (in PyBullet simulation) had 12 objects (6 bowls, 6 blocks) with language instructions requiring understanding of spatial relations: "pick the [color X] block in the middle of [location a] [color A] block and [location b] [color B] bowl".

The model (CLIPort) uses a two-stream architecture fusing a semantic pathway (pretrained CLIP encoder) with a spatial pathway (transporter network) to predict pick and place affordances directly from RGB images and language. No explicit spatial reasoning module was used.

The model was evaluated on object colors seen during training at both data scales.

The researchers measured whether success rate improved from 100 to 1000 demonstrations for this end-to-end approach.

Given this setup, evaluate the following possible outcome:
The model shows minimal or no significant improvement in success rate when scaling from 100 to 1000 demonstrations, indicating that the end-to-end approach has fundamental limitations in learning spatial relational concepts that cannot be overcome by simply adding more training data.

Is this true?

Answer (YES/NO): YES